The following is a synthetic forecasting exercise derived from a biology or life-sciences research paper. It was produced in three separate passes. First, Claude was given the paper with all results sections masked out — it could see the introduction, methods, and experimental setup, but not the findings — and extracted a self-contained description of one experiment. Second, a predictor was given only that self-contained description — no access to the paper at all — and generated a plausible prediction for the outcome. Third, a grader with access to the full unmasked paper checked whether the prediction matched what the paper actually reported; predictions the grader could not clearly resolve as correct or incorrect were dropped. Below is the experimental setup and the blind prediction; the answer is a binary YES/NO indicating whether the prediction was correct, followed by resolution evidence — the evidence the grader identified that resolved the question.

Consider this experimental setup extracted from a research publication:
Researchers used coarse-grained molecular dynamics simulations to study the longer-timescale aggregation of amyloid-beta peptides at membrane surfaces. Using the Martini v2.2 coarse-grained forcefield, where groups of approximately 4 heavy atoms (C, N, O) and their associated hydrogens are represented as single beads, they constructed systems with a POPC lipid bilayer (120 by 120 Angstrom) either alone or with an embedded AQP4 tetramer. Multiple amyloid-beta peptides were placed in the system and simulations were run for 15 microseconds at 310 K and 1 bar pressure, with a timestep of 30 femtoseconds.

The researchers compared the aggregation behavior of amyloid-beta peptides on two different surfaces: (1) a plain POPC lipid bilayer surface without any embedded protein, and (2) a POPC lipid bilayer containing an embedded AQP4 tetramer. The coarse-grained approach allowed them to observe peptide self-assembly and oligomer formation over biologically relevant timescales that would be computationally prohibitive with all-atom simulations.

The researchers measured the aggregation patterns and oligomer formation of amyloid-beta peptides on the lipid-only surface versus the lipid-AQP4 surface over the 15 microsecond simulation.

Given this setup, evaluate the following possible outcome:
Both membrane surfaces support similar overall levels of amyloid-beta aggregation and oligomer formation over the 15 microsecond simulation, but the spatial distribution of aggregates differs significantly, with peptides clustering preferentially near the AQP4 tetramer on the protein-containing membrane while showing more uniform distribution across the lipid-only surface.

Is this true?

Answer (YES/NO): NO